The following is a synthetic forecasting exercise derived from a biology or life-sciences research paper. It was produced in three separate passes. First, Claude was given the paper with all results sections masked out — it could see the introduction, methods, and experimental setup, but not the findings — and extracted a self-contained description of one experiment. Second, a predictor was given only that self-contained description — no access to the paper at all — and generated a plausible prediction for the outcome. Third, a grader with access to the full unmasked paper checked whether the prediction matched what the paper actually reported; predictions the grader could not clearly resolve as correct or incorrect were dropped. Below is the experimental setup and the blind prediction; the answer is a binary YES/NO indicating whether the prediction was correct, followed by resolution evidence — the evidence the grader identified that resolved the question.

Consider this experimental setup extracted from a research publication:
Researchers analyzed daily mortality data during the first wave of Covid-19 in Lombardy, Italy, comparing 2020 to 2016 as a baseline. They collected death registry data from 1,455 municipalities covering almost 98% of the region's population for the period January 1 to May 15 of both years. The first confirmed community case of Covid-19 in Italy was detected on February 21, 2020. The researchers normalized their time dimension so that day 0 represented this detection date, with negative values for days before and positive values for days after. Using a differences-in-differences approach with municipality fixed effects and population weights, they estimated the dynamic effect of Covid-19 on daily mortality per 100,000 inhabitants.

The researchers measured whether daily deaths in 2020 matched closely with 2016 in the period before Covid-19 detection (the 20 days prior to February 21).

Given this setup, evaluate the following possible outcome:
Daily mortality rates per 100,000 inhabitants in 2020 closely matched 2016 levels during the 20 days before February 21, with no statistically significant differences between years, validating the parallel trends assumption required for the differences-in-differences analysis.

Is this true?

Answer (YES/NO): YES